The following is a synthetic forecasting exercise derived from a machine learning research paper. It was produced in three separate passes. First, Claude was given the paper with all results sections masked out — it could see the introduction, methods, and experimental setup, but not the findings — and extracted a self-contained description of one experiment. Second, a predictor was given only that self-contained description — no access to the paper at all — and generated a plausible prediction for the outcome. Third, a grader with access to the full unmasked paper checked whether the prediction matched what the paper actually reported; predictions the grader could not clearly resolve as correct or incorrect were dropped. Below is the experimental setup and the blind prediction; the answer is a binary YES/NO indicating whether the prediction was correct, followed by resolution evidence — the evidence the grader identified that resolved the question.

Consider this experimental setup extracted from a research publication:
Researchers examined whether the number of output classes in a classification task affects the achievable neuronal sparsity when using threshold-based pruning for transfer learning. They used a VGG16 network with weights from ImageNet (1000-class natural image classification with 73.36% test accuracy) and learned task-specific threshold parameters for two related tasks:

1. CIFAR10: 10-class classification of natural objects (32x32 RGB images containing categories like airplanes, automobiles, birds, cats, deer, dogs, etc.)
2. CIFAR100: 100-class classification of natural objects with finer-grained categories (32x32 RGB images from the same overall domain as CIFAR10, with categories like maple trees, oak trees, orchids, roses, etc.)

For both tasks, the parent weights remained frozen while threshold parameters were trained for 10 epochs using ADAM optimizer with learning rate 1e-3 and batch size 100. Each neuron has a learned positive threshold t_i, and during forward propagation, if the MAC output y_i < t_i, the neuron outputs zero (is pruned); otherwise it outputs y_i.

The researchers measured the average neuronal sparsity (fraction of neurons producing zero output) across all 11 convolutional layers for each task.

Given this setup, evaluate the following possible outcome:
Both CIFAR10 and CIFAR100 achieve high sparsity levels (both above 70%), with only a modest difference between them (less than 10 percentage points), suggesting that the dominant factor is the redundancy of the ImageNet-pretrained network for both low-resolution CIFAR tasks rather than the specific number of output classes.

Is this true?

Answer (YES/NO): NO